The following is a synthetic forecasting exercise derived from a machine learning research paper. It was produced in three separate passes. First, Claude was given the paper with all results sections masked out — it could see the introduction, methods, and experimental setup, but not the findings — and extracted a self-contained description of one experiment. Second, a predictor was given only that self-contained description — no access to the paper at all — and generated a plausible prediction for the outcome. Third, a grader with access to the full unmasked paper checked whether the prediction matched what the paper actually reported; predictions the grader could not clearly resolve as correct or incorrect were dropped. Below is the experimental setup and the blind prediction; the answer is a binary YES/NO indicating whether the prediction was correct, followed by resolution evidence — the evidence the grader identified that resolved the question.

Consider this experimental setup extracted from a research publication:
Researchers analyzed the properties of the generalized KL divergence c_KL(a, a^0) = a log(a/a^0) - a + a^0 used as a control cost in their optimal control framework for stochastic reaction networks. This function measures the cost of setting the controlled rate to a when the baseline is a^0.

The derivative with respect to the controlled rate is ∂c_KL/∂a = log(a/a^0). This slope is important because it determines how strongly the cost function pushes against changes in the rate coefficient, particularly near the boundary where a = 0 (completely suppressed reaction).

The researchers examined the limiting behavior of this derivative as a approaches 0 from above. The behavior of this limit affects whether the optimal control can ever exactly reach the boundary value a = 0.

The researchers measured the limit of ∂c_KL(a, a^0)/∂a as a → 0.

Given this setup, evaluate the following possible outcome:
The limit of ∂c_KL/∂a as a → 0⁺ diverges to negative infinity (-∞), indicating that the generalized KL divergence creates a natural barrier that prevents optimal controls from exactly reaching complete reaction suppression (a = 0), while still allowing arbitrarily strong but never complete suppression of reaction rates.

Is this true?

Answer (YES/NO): YES